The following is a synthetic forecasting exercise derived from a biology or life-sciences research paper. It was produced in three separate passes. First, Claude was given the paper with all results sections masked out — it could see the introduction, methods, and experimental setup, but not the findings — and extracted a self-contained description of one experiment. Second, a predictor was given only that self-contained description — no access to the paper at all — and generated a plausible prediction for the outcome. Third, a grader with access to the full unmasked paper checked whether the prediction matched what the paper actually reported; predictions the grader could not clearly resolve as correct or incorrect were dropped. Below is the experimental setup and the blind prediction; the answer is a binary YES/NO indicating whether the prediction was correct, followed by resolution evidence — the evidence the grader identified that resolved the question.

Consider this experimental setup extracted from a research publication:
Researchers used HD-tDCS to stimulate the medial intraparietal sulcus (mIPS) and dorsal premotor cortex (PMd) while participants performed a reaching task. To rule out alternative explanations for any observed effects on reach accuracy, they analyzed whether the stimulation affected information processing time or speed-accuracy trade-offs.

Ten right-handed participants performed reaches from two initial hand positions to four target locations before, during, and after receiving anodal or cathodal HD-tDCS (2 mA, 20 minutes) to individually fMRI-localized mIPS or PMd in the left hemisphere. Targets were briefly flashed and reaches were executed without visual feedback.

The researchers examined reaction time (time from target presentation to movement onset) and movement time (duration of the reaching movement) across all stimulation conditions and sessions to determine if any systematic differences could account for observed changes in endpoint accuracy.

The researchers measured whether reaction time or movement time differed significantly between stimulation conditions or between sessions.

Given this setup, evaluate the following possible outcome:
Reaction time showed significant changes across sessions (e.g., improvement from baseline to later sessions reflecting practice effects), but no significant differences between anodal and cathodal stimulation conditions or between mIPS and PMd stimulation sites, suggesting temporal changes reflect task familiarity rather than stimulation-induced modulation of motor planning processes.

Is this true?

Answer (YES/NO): NO